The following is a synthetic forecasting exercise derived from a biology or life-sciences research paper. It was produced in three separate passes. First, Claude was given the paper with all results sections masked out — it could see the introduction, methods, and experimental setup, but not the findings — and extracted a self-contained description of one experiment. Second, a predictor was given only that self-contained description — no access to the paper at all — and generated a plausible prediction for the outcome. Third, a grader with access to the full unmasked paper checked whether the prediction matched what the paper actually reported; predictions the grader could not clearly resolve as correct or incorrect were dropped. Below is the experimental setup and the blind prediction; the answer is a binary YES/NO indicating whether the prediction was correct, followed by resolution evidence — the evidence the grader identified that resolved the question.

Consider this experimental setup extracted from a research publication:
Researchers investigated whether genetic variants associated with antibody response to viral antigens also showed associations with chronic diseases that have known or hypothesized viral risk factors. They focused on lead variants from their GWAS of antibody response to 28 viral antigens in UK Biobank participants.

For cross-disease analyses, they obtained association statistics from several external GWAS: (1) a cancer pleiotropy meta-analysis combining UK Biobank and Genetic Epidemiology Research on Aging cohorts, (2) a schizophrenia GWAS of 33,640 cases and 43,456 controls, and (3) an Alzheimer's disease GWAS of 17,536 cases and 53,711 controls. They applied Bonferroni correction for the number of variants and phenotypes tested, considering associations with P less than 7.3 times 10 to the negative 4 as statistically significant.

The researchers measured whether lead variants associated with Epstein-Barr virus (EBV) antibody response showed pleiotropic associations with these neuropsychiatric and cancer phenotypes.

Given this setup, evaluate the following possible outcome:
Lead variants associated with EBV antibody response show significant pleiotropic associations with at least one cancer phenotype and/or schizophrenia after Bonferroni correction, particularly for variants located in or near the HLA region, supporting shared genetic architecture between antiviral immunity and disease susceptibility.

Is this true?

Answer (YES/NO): YES